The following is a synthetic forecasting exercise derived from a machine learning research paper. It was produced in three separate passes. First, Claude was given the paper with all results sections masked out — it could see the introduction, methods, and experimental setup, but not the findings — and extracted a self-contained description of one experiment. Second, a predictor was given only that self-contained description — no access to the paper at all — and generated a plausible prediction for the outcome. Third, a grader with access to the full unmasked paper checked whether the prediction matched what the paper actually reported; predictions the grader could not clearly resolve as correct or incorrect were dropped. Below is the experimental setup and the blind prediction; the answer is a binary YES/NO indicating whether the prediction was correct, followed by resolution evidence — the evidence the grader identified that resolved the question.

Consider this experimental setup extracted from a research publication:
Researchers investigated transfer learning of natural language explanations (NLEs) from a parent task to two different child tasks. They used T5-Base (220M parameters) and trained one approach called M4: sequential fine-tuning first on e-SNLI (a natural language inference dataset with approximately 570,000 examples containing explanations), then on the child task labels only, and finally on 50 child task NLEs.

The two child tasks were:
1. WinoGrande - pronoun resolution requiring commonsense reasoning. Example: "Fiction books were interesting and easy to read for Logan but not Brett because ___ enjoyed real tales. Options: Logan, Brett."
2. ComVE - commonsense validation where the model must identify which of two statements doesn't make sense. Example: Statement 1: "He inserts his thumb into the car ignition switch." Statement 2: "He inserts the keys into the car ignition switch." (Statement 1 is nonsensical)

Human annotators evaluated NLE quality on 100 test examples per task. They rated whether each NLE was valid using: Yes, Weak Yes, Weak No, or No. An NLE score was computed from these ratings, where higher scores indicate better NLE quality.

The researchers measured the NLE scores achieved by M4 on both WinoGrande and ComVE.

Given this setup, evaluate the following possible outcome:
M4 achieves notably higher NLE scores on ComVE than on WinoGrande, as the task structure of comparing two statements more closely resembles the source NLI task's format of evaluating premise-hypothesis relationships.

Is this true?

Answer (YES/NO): YES